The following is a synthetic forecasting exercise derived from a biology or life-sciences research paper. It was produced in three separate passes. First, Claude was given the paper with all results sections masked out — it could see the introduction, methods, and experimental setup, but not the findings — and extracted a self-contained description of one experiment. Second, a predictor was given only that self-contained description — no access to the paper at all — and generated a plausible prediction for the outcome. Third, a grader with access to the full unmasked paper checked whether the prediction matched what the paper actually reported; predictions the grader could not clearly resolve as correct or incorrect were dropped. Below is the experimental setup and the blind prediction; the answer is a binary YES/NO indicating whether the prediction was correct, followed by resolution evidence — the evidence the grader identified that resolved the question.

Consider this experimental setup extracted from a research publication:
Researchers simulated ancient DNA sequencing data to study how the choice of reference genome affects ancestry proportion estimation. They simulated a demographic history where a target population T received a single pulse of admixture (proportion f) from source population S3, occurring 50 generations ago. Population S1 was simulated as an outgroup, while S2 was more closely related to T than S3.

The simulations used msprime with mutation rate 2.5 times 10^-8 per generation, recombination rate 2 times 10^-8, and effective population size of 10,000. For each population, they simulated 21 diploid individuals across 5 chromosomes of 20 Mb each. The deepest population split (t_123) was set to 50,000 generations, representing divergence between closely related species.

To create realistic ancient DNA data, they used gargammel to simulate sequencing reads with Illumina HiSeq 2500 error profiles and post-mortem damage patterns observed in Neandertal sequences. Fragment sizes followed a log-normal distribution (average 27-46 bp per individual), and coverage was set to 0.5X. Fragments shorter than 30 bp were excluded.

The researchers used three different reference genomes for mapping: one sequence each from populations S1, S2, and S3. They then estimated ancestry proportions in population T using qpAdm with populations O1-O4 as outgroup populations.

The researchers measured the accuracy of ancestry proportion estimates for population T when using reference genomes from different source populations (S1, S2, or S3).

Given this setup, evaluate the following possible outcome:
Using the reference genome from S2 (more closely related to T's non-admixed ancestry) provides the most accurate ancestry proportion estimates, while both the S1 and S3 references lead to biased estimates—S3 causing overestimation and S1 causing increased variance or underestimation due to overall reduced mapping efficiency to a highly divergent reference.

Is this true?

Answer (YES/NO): NO